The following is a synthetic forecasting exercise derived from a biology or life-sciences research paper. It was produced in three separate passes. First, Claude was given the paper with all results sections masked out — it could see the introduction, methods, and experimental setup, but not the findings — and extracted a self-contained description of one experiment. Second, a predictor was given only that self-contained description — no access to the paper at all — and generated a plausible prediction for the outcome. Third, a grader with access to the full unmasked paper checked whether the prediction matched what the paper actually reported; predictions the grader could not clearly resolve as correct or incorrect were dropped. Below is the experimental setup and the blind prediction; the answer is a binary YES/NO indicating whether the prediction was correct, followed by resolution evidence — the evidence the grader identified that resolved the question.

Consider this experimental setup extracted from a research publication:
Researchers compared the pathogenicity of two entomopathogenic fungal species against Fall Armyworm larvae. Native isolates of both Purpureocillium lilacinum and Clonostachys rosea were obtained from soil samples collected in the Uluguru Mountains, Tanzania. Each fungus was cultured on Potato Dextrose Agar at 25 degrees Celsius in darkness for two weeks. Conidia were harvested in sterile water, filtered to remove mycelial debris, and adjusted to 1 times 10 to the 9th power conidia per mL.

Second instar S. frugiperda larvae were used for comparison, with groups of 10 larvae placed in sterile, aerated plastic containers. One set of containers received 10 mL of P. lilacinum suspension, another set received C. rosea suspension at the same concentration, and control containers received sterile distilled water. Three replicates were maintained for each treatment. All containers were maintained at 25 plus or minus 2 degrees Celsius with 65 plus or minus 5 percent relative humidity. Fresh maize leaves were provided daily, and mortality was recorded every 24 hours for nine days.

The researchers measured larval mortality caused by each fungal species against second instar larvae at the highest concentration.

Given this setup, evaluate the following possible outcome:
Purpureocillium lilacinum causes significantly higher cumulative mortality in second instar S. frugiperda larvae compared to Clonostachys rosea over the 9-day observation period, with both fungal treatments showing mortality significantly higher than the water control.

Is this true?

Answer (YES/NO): NO